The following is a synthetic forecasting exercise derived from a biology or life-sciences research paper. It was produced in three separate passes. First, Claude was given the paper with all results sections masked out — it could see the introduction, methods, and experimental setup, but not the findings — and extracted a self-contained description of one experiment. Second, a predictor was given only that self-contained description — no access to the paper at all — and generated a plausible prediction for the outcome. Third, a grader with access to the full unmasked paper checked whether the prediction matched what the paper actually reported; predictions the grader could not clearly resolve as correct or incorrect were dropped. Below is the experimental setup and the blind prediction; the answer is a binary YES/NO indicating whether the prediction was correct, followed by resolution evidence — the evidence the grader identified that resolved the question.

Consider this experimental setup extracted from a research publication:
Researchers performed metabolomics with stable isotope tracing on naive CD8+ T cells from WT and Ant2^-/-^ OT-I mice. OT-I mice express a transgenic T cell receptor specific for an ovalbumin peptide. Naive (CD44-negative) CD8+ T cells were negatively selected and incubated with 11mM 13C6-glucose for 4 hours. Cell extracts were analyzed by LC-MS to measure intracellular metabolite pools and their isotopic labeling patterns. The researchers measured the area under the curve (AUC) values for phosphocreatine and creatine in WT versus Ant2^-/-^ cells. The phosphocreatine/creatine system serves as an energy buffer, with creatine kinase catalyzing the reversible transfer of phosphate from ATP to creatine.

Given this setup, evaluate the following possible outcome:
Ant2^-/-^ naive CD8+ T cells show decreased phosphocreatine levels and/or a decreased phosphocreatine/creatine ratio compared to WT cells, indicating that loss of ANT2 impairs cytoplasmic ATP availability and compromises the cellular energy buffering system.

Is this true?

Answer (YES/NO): YES